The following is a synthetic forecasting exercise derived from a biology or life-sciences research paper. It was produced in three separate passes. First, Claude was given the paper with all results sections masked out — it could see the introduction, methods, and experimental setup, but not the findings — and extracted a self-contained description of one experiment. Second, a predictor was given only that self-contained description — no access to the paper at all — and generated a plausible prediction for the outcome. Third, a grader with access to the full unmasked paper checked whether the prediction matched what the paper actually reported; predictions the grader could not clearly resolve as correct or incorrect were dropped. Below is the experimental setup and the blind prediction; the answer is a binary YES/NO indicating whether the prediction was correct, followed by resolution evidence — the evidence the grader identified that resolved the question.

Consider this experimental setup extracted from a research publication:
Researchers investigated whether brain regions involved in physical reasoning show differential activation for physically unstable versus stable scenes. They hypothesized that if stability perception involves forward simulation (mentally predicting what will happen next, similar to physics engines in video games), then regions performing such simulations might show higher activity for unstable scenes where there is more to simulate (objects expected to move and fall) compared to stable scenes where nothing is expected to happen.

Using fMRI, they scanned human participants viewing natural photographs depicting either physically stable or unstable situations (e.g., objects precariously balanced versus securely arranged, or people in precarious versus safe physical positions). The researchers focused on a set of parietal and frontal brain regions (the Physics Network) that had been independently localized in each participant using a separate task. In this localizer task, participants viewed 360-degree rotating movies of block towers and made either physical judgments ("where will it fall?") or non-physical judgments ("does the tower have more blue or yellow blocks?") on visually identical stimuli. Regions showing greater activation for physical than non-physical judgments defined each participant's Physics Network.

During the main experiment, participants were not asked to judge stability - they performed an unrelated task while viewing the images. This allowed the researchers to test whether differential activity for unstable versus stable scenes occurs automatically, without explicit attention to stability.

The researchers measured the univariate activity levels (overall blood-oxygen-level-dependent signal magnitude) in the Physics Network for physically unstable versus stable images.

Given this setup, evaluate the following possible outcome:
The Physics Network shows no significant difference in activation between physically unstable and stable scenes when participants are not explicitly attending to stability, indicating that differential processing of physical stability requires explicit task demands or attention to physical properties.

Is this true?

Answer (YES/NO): NO